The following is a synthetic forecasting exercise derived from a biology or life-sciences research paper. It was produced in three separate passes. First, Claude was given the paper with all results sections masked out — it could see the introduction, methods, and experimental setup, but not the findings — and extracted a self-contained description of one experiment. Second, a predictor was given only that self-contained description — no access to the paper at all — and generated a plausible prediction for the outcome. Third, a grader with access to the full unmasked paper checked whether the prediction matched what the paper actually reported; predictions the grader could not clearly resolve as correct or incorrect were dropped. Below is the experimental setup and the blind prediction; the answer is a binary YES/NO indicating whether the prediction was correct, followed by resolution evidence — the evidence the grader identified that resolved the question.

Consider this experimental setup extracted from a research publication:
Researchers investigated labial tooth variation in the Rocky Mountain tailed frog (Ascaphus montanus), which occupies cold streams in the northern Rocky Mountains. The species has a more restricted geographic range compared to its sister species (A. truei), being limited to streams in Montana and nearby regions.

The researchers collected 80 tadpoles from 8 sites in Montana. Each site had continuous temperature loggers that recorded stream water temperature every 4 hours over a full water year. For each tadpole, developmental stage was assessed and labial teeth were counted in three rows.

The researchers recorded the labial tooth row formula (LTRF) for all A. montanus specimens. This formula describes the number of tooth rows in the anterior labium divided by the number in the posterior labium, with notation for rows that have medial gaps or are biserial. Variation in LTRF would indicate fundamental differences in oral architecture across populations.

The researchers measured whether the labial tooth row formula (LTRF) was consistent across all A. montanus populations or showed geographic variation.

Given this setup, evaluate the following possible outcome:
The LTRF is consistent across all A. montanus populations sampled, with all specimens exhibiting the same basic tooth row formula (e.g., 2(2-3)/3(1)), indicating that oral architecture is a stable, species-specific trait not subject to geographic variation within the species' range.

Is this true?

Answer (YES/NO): NO